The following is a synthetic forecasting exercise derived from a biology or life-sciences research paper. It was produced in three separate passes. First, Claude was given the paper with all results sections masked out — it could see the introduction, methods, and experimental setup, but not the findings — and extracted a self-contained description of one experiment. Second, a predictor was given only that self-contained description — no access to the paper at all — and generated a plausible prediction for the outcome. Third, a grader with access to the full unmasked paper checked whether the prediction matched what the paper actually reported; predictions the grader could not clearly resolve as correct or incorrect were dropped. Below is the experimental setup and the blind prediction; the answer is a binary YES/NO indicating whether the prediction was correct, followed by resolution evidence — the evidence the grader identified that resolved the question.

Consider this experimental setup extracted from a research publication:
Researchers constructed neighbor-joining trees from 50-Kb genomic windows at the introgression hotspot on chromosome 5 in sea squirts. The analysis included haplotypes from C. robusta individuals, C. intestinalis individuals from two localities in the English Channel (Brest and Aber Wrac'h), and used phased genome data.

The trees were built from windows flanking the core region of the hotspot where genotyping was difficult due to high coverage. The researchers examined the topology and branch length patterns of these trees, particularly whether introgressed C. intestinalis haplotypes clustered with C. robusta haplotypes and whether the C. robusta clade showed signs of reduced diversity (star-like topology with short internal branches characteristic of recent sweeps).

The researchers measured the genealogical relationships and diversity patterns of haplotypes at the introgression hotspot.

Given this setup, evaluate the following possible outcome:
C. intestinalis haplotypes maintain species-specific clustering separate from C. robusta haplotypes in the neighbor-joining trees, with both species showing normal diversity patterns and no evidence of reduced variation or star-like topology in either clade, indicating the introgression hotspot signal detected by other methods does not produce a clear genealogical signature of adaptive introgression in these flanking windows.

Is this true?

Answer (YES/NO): NO